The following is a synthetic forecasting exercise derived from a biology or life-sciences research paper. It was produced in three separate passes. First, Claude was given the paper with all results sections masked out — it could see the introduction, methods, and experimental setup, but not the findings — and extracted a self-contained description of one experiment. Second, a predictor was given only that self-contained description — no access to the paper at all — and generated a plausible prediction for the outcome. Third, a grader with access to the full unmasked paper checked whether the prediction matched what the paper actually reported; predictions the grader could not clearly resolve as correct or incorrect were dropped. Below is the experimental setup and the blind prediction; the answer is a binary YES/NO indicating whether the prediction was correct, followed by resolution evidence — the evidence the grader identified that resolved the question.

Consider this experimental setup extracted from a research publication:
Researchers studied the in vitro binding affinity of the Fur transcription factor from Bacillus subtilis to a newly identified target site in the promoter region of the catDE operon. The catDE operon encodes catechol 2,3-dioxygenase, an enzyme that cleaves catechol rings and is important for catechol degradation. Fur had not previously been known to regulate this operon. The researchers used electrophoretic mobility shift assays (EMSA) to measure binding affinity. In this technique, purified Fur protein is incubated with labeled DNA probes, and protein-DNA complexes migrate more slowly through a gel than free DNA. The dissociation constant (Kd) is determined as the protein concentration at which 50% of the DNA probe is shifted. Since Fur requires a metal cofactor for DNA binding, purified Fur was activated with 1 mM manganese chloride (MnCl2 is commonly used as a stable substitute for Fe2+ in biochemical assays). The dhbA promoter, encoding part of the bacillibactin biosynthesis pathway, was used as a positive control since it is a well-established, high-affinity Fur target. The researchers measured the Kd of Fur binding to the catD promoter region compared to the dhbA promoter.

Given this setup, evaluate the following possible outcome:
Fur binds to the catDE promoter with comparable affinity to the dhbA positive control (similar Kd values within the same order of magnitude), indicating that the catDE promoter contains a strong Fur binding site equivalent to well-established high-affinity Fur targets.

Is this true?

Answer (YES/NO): NO